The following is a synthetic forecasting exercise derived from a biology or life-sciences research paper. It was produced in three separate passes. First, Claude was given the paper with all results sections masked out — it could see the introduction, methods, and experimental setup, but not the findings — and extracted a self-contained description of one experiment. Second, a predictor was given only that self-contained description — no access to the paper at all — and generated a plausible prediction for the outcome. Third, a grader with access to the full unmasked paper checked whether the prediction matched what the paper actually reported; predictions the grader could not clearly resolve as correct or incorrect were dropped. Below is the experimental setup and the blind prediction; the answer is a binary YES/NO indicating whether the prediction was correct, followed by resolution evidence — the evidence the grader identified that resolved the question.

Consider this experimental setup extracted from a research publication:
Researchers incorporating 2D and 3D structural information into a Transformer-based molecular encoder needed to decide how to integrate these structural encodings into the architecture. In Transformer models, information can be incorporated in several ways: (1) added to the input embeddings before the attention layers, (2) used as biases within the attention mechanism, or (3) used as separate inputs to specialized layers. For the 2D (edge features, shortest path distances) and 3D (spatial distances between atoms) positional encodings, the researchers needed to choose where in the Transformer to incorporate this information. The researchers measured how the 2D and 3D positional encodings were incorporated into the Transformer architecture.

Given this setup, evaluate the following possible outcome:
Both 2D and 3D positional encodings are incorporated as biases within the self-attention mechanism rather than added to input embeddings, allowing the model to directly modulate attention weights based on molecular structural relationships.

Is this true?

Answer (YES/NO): YES